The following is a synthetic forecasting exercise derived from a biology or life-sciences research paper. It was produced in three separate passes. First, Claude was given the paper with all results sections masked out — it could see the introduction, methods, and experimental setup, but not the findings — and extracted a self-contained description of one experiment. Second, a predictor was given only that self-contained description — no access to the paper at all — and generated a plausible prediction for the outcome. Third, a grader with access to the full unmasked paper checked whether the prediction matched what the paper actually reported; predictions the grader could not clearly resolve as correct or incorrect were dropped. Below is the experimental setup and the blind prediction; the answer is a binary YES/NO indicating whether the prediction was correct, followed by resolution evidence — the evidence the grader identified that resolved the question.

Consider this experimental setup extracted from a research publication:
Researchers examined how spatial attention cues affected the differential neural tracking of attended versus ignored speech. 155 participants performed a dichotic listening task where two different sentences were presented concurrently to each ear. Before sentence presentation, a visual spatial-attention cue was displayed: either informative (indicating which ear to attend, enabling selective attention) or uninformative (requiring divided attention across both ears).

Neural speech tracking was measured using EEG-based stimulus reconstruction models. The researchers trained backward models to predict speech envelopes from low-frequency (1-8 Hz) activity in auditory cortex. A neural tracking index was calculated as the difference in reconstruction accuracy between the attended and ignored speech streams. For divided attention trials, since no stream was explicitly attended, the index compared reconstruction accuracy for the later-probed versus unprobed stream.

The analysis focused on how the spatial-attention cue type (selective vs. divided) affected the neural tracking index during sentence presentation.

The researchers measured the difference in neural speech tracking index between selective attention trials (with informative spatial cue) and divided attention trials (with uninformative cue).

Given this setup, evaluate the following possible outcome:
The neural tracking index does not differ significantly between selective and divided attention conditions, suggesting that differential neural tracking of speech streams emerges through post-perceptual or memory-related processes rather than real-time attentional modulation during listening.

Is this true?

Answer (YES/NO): NO